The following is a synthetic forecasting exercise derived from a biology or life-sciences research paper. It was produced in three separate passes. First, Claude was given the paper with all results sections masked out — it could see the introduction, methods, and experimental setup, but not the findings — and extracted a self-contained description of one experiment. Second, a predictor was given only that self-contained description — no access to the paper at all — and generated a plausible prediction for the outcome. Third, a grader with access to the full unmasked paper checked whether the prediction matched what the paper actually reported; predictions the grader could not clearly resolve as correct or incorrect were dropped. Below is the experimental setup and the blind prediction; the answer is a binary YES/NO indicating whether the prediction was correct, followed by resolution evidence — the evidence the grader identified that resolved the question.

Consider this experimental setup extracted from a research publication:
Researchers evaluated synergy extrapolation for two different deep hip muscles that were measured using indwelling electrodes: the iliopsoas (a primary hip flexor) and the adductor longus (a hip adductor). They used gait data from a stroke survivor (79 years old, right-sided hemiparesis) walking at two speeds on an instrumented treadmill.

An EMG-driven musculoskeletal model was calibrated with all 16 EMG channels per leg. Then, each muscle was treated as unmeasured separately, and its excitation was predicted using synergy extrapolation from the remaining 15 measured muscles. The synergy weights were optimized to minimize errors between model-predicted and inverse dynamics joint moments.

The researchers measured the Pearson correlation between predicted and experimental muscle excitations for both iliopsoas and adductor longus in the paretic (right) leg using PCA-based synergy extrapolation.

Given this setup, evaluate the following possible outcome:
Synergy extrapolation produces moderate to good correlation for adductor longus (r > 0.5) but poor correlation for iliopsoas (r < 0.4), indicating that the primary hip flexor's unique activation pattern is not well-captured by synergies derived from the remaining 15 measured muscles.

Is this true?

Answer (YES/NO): NO